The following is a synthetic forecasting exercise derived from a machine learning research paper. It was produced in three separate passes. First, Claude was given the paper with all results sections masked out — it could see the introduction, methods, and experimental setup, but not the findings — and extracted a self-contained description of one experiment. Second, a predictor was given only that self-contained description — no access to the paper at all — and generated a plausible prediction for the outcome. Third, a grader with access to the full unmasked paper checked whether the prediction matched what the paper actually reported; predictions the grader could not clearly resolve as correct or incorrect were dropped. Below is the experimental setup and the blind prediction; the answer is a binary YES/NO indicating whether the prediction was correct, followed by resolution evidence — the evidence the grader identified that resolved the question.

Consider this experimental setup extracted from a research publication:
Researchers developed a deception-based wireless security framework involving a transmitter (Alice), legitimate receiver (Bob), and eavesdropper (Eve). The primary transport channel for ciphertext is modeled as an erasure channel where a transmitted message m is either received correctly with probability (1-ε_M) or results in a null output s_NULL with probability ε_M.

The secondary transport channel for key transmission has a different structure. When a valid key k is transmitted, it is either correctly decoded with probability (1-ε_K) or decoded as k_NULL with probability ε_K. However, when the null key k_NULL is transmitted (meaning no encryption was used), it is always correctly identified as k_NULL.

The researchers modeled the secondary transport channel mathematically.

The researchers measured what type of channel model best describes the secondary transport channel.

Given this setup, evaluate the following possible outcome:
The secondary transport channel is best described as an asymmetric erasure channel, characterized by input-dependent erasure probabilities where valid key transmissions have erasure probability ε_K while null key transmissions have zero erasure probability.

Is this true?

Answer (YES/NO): NO